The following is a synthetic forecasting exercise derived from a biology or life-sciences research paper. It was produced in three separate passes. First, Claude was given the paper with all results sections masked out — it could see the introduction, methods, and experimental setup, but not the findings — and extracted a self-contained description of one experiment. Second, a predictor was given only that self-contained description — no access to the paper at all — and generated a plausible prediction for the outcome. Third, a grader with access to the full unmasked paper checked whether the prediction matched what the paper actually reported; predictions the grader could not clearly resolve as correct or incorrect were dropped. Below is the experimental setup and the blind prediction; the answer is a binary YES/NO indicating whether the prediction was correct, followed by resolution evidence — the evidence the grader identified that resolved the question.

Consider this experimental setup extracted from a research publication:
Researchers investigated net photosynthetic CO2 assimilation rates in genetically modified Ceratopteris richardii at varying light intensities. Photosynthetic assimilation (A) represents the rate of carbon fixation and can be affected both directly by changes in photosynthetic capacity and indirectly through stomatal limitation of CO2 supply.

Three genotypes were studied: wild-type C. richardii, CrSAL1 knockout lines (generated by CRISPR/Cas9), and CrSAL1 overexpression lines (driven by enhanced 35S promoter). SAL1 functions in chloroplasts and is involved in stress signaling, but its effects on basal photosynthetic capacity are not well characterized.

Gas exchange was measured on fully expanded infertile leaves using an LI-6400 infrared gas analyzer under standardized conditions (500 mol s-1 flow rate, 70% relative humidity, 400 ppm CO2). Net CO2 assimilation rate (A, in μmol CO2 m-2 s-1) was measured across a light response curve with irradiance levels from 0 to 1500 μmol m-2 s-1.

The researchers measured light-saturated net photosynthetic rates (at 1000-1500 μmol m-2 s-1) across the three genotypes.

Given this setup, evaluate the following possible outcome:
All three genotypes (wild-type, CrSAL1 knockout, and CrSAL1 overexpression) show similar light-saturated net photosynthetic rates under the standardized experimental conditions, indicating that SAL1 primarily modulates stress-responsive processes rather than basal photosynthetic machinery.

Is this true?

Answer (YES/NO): NO